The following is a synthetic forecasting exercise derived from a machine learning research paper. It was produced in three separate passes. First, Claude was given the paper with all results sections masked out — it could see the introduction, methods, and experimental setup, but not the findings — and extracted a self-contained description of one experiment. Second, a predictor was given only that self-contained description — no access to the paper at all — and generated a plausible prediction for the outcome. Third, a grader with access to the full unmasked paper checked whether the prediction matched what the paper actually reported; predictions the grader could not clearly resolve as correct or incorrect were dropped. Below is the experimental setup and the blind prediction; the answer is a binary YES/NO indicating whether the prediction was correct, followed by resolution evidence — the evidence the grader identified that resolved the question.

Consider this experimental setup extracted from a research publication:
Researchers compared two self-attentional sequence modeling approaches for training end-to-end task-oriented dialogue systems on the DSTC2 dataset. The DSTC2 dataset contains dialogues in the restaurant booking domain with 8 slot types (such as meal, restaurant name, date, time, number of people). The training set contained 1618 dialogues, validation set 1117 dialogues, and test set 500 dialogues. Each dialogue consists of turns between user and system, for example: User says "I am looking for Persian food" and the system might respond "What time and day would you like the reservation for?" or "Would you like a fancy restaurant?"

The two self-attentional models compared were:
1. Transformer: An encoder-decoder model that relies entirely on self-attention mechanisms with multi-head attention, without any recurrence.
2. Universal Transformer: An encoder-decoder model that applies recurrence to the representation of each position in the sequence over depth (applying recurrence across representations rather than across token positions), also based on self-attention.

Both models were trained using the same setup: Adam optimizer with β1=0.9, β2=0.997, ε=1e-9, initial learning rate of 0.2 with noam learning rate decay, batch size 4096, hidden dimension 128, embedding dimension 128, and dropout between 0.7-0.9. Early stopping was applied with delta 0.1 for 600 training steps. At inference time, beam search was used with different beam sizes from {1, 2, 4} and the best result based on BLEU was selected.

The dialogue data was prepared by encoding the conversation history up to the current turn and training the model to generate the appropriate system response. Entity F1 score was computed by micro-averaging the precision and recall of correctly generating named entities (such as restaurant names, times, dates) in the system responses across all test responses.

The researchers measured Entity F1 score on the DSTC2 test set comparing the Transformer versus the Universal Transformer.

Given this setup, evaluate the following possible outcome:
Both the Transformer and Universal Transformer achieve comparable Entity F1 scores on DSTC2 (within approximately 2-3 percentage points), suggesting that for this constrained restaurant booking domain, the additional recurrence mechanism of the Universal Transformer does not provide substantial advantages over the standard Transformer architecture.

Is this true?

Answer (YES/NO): NO